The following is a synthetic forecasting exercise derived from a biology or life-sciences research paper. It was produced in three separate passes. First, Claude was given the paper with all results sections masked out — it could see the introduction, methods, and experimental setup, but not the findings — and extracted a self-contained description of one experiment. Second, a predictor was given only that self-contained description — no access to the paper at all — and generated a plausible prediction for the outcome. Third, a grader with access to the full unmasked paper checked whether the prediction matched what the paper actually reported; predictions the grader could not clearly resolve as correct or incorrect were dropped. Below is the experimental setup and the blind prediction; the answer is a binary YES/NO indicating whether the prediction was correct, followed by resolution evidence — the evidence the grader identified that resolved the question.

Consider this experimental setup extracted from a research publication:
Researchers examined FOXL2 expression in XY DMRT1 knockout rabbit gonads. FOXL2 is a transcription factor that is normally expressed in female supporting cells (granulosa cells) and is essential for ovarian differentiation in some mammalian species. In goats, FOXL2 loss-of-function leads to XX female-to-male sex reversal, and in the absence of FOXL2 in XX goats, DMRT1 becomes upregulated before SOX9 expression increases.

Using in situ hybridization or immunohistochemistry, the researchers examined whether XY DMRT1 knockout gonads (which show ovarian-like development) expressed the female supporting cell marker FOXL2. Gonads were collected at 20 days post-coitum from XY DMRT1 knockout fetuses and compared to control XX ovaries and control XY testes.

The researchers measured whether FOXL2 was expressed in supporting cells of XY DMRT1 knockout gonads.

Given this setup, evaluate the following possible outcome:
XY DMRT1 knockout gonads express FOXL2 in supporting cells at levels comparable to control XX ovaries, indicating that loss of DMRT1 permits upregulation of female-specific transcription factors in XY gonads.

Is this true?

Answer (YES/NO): YES